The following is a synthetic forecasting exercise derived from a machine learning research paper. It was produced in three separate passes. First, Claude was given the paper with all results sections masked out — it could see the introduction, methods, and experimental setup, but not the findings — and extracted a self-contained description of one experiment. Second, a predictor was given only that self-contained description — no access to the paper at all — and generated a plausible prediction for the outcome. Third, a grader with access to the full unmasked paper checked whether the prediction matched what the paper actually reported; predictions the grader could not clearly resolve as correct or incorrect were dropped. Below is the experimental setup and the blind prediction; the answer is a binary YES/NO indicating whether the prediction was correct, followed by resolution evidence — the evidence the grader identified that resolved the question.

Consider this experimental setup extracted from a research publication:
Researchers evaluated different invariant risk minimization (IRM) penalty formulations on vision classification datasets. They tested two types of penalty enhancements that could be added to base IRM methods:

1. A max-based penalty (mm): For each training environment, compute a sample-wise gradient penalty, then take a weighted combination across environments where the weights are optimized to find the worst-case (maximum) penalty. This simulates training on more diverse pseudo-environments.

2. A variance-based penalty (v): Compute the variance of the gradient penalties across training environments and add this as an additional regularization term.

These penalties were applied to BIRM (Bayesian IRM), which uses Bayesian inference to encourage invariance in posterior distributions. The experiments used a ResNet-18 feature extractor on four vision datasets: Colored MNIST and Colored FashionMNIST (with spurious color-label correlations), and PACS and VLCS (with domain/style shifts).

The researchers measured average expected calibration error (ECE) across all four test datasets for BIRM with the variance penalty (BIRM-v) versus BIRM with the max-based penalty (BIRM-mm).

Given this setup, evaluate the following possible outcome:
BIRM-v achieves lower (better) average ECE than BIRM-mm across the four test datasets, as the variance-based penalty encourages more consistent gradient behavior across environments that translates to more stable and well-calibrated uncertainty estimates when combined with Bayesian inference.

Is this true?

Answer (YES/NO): NO